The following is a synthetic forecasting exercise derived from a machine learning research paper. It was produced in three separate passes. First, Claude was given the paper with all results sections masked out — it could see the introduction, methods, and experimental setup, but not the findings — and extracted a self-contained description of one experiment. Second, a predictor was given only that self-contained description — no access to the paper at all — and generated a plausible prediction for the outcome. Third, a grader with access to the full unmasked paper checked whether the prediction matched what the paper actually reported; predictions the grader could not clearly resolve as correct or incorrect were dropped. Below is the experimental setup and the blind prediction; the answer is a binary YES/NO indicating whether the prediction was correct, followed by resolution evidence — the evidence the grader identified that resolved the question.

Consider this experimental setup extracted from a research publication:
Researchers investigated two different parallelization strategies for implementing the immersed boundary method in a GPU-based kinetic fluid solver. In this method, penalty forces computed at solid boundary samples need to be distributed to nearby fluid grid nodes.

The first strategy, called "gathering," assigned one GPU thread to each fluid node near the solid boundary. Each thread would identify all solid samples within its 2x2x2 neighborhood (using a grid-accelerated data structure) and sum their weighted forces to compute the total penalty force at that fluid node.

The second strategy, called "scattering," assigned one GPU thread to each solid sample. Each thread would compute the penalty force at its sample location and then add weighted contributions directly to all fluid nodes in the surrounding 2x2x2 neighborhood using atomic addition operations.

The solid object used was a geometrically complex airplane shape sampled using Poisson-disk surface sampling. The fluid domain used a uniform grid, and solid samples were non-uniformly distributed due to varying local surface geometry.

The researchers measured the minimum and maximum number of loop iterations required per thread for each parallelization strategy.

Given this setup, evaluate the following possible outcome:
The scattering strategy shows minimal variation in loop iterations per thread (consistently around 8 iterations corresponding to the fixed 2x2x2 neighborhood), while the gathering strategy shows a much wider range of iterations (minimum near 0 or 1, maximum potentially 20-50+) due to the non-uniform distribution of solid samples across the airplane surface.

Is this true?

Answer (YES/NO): NO